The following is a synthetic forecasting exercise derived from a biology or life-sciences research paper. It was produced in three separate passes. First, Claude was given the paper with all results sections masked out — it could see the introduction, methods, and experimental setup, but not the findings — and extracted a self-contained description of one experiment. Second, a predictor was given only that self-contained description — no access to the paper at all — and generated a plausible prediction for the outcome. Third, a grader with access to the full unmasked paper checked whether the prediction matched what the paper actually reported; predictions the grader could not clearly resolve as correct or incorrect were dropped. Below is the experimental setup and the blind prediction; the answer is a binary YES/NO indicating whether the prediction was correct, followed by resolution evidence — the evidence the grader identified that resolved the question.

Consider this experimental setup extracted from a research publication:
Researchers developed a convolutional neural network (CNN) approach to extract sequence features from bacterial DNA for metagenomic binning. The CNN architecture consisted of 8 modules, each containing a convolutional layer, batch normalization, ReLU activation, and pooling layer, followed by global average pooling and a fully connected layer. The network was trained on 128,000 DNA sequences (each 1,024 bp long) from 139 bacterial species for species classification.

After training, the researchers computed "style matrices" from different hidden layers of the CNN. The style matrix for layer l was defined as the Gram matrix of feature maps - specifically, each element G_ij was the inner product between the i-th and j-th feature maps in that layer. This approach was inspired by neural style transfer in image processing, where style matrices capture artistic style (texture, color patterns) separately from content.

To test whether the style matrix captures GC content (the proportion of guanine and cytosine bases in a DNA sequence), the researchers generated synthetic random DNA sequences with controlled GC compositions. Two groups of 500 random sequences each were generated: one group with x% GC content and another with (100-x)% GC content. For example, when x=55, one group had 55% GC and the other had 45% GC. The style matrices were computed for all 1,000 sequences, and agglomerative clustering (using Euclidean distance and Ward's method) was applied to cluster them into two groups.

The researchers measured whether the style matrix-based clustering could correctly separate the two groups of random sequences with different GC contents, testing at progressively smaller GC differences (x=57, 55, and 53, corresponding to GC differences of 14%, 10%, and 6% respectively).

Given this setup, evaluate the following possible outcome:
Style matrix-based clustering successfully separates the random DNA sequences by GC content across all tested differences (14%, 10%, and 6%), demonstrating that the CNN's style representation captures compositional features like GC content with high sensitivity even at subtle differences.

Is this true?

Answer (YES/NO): NO